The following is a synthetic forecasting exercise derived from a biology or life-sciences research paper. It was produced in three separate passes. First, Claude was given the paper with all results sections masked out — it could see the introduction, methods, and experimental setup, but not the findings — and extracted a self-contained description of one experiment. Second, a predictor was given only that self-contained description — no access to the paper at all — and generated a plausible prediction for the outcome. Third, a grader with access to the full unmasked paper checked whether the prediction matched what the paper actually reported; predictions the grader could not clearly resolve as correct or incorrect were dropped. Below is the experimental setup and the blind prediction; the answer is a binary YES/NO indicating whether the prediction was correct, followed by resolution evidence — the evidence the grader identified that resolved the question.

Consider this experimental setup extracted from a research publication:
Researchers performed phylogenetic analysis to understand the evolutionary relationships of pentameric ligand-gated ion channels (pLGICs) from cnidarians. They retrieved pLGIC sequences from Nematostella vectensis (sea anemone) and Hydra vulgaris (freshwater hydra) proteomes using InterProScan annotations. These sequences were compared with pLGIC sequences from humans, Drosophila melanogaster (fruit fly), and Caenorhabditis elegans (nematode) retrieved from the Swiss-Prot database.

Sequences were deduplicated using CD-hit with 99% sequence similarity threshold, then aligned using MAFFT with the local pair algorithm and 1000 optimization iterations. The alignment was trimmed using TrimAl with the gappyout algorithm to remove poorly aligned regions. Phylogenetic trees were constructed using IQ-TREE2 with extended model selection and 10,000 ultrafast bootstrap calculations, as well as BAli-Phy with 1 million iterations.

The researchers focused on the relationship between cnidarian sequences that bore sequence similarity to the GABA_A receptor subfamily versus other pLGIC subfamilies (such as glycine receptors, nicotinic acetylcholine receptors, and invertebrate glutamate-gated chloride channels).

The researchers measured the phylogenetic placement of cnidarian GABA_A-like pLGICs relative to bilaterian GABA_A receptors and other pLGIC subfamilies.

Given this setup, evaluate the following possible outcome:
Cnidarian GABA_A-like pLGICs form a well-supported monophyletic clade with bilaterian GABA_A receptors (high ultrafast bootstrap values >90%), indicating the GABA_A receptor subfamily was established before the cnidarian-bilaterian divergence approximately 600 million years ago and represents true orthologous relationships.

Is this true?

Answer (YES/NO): NO